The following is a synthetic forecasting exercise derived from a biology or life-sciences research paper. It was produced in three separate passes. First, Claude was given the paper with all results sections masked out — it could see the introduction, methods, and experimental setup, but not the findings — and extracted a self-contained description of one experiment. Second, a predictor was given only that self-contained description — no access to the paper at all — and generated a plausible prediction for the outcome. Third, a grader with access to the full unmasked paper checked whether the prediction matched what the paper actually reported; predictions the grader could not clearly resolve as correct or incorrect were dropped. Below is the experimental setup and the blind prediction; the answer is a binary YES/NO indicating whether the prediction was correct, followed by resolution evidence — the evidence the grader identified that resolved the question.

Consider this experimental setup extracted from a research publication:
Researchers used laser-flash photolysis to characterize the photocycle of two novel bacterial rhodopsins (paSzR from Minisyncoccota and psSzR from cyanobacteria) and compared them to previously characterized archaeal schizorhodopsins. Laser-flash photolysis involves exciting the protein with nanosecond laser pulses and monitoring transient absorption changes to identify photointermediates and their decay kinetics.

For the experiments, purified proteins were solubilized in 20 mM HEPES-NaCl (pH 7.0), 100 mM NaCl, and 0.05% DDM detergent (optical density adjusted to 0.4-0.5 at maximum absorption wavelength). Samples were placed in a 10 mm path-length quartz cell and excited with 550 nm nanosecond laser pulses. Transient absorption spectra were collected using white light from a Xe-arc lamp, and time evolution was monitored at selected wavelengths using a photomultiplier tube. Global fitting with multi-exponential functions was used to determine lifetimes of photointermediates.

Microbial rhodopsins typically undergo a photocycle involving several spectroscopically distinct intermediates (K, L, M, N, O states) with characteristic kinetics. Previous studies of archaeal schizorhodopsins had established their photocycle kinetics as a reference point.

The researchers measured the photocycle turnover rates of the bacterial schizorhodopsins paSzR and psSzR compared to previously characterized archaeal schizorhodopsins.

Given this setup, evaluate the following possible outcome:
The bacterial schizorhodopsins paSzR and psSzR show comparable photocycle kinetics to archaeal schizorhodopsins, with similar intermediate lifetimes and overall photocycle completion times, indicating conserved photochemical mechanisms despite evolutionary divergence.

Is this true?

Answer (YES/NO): NO